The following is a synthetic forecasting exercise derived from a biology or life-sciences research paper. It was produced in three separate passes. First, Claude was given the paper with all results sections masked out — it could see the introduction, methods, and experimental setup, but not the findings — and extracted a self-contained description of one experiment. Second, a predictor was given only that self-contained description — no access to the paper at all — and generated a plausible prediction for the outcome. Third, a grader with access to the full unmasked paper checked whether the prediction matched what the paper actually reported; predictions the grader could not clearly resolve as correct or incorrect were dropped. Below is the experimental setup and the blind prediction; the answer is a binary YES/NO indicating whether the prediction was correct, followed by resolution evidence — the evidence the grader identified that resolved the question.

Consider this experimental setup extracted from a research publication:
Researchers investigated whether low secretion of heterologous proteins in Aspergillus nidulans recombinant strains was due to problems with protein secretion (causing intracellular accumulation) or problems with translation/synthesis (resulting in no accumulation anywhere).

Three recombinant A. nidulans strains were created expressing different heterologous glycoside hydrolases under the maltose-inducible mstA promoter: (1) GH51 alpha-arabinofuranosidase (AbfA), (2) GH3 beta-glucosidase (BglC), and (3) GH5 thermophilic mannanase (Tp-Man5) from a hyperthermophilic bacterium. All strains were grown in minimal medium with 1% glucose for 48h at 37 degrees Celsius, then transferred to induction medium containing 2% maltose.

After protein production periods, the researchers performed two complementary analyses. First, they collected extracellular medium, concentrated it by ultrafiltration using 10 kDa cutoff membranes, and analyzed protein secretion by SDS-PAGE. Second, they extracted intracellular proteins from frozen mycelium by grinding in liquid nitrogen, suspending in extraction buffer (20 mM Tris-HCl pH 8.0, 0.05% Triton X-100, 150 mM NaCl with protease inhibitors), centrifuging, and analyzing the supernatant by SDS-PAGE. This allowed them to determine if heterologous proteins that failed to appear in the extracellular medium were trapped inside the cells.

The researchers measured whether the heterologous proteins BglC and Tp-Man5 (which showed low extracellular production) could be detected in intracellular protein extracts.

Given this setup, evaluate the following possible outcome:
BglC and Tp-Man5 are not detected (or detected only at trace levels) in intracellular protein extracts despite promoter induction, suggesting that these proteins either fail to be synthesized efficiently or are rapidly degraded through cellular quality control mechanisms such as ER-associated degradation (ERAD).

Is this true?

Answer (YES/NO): YES